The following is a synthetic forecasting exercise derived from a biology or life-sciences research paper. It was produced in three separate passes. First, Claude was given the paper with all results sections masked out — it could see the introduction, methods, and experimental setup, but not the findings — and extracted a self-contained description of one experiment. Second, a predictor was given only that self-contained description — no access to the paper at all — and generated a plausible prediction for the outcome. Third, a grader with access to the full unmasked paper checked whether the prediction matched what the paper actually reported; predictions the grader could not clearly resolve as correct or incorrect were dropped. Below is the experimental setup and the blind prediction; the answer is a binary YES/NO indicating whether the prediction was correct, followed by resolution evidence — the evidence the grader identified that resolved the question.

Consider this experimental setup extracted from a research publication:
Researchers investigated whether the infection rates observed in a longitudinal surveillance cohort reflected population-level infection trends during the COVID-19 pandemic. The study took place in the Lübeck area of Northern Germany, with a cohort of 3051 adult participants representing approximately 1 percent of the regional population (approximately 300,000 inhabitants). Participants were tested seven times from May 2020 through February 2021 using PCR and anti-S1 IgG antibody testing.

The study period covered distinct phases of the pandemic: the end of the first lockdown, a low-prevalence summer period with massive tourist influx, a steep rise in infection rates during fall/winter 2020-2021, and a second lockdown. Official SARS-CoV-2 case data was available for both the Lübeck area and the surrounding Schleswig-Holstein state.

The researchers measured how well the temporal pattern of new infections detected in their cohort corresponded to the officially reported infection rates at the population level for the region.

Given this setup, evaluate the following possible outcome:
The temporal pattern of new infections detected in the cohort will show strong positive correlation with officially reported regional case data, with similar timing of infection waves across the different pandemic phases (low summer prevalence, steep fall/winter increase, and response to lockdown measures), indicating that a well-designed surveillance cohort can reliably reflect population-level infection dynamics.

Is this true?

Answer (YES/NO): YES